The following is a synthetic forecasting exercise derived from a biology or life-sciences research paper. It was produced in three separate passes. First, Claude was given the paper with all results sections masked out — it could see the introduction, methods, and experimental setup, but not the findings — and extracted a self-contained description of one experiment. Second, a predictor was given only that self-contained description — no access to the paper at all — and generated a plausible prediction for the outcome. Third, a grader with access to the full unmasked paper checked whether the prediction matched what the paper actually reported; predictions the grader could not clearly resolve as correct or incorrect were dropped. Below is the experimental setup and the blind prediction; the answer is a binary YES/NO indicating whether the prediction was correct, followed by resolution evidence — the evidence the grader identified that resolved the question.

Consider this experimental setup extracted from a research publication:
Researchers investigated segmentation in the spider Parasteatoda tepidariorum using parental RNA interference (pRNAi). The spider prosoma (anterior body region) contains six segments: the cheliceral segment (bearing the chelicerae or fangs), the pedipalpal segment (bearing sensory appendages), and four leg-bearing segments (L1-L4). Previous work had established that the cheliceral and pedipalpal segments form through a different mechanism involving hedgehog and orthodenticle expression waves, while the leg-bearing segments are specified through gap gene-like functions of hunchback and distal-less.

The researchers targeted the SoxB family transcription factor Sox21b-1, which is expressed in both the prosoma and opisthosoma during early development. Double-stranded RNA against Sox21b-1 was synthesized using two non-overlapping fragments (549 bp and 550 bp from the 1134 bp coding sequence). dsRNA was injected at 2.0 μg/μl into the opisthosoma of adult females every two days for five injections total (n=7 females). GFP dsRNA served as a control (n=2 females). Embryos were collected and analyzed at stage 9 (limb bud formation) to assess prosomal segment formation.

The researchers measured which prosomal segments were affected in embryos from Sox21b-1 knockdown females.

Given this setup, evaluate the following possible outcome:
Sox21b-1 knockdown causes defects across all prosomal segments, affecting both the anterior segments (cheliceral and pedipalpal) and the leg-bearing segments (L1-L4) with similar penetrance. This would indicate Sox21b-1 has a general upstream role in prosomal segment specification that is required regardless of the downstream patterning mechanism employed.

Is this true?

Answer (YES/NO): NO